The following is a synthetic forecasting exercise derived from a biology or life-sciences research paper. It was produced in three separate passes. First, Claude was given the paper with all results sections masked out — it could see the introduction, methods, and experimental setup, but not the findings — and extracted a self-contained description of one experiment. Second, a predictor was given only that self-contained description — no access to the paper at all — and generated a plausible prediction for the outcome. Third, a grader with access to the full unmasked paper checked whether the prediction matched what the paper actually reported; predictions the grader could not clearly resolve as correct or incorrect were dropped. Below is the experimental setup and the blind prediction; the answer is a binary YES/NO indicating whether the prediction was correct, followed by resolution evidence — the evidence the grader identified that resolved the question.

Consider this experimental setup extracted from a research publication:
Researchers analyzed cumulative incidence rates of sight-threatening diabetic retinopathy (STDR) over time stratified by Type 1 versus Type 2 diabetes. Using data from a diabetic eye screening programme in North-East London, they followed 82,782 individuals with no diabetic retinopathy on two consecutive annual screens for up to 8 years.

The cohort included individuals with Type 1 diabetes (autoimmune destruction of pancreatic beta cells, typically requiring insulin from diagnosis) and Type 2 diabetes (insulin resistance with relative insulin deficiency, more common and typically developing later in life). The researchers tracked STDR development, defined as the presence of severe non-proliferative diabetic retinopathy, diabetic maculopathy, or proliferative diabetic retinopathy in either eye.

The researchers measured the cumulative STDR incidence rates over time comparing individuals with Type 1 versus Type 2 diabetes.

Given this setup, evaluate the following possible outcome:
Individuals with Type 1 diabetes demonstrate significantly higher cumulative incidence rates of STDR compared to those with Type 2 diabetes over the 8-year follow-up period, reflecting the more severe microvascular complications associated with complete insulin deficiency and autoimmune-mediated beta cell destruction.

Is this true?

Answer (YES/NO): NO